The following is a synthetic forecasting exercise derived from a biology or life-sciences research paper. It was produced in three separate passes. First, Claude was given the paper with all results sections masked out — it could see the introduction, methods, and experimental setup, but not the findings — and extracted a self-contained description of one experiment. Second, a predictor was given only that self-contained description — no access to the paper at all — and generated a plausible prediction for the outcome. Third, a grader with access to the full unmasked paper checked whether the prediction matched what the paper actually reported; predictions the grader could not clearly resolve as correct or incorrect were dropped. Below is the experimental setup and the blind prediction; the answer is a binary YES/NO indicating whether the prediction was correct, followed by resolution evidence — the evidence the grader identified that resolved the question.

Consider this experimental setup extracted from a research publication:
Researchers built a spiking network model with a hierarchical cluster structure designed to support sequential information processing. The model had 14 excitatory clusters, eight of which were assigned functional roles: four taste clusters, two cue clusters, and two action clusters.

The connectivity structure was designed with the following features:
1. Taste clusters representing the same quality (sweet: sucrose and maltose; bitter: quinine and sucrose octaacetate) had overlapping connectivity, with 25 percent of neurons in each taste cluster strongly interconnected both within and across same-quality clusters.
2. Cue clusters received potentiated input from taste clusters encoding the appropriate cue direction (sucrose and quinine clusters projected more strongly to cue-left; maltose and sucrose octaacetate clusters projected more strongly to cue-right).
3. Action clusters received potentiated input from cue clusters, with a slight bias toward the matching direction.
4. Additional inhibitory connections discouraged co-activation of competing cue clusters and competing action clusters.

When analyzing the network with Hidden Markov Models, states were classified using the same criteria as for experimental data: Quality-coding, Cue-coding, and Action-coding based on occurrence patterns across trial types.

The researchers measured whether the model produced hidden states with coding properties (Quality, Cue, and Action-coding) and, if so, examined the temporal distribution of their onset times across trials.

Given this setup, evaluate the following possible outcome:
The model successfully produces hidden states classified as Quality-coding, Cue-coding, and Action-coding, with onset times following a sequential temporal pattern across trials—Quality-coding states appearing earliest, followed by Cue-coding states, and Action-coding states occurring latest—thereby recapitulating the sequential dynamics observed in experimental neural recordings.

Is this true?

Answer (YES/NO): YES